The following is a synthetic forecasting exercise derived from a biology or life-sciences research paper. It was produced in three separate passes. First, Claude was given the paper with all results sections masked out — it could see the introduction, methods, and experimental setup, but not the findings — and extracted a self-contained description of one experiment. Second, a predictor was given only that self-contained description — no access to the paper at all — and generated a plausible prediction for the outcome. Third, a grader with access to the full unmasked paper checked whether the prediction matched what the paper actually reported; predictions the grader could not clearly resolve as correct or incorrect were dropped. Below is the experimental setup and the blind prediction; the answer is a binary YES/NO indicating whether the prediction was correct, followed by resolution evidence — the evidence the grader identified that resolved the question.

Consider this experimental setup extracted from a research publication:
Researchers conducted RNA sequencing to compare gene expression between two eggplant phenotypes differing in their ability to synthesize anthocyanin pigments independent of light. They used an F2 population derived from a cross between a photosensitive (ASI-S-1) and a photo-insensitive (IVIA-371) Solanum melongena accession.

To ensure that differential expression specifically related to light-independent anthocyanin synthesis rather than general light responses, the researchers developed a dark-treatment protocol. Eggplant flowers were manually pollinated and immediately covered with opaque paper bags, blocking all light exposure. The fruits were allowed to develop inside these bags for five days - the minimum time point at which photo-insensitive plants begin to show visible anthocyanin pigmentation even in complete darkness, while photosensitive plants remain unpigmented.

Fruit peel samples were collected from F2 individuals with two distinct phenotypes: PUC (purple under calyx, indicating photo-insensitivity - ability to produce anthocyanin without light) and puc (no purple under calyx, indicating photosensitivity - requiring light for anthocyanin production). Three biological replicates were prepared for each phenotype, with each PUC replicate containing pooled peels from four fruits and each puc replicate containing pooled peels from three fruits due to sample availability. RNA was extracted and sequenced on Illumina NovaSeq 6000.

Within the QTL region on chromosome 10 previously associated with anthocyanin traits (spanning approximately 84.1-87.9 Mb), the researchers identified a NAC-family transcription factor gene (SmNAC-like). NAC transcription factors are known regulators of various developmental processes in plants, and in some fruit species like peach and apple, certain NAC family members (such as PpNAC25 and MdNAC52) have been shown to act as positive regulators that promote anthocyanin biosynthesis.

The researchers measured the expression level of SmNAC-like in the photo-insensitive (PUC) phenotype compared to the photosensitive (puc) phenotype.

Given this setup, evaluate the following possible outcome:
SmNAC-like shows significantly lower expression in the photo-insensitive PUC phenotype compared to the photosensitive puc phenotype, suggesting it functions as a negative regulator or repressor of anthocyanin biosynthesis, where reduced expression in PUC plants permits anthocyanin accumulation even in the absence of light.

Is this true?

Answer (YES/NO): YES